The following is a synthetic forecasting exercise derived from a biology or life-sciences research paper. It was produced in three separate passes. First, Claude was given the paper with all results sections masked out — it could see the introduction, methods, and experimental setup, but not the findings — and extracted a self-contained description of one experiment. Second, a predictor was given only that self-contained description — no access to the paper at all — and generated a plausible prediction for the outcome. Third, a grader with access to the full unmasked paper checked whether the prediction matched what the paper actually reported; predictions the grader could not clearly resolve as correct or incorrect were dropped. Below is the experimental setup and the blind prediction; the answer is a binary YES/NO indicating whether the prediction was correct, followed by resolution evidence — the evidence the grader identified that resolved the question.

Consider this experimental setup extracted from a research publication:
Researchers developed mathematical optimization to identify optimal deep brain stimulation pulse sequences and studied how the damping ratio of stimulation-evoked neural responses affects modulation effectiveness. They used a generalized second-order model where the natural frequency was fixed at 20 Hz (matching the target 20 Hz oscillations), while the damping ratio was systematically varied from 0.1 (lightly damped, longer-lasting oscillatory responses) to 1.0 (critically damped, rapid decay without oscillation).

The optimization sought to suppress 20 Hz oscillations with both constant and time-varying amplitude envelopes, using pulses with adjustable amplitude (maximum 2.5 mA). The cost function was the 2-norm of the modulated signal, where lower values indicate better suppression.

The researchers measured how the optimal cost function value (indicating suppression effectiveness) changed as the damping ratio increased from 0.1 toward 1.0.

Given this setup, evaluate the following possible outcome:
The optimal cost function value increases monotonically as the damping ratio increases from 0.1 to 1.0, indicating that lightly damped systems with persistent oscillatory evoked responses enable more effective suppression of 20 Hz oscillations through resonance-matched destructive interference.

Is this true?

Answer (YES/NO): YES